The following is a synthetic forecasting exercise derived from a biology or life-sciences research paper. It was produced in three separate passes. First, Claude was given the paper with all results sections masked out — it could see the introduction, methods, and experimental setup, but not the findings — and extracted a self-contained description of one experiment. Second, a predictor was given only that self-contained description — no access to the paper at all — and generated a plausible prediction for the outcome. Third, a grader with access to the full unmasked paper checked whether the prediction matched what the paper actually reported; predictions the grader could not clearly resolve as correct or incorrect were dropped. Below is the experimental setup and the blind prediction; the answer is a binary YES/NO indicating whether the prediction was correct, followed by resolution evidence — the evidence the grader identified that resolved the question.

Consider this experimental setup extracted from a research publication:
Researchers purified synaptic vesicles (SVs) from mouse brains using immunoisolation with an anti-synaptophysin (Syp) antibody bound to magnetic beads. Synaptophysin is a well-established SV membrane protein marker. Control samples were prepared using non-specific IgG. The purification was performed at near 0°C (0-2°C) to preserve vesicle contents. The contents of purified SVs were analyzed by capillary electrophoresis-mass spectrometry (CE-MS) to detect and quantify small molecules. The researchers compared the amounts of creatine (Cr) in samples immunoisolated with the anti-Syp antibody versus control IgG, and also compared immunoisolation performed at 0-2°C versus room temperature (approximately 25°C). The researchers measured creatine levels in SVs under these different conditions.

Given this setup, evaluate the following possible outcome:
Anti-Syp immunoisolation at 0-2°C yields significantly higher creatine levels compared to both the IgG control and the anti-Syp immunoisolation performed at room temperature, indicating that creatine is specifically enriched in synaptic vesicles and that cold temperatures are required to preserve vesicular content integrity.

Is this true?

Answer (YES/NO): YES